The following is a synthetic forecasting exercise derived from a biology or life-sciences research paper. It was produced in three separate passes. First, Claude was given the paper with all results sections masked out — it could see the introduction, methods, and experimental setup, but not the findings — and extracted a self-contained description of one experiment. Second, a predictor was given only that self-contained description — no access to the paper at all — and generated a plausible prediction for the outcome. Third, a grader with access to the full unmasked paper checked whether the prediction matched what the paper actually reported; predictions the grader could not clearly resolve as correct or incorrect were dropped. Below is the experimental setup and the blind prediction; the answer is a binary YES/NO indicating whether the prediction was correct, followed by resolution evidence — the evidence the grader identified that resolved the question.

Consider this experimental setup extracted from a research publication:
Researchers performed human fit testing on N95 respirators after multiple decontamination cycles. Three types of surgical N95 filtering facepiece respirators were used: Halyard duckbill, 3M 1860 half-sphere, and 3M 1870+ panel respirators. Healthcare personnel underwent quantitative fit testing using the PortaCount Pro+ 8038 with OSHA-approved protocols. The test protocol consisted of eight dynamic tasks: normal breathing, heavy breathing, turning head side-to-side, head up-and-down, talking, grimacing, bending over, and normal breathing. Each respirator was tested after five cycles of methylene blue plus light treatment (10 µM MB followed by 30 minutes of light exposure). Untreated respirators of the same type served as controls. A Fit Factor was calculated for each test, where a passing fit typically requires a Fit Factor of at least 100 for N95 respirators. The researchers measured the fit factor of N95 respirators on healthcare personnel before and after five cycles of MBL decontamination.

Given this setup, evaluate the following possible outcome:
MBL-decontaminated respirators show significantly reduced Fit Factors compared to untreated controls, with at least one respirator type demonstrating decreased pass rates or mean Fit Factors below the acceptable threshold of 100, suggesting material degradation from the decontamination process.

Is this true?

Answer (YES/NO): NO